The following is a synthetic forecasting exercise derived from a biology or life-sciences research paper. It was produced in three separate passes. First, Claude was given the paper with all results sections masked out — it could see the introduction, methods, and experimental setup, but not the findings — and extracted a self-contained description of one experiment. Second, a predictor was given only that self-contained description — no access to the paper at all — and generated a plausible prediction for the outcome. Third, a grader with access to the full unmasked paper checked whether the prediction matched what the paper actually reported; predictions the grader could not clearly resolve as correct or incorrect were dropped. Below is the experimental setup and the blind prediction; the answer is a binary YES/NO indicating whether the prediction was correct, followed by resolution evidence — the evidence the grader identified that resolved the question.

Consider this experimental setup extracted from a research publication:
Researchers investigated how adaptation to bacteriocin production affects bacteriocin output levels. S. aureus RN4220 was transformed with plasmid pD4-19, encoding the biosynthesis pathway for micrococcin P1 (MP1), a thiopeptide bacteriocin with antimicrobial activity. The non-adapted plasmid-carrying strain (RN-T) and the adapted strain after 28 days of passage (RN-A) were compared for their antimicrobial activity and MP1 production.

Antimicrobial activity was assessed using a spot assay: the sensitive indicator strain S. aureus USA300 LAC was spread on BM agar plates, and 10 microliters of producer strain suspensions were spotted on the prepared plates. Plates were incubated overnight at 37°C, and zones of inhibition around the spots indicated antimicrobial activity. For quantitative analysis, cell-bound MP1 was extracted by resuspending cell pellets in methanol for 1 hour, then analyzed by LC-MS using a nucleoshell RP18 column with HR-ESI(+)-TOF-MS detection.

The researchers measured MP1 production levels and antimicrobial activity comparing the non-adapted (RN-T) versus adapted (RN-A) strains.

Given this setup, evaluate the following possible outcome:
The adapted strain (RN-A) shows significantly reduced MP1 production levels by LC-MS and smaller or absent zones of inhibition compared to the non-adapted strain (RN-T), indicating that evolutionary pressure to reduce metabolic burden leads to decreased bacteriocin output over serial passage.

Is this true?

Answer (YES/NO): NO